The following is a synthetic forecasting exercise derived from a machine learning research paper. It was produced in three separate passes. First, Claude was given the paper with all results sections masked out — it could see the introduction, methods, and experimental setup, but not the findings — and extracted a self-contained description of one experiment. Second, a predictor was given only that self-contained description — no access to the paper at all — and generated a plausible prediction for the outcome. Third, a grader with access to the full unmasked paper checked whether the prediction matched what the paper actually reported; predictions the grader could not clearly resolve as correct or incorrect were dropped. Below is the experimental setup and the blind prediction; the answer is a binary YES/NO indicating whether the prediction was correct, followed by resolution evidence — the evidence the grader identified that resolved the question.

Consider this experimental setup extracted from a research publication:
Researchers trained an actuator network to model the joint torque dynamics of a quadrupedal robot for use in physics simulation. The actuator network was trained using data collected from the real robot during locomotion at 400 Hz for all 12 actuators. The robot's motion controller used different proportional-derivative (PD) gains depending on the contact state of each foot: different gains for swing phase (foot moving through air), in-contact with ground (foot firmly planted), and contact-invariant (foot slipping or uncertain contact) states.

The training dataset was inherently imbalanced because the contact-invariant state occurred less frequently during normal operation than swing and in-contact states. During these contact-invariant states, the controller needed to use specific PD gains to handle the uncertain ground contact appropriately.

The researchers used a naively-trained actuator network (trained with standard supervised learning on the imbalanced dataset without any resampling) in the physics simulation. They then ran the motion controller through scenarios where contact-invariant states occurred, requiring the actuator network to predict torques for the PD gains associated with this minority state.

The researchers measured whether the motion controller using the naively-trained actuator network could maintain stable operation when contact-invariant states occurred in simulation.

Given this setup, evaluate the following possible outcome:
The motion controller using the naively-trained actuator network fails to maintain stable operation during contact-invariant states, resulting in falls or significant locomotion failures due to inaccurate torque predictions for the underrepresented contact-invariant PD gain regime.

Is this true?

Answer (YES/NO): YES